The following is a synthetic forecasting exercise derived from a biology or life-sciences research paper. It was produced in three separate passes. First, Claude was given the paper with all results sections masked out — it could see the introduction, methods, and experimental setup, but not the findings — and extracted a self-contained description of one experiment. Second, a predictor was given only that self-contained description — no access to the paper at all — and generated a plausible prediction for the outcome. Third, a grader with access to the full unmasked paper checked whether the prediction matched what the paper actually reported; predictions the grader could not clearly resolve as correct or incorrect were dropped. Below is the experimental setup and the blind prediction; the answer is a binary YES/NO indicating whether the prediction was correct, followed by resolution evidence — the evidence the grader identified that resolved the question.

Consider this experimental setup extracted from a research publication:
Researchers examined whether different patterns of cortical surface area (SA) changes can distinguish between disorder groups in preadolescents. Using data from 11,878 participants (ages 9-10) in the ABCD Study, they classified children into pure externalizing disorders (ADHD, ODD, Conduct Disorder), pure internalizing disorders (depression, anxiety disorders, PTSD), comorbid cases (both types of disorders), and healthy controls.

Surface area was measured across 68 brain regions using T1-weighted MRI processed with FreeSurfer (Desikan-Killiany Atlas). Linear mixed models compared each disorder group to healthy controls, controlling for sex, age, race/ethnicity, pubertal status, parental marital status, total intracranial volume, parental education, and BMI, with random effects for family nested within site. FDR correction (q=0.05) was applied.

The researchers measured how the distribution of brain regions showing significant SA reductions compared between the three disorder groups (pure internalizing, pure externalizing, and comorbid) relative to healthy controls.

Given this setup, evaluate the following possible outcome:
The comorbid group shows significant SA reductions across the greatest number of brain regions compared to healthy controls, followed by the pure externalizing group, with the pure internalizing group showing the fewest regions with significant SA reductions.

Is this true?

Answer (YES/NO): YES